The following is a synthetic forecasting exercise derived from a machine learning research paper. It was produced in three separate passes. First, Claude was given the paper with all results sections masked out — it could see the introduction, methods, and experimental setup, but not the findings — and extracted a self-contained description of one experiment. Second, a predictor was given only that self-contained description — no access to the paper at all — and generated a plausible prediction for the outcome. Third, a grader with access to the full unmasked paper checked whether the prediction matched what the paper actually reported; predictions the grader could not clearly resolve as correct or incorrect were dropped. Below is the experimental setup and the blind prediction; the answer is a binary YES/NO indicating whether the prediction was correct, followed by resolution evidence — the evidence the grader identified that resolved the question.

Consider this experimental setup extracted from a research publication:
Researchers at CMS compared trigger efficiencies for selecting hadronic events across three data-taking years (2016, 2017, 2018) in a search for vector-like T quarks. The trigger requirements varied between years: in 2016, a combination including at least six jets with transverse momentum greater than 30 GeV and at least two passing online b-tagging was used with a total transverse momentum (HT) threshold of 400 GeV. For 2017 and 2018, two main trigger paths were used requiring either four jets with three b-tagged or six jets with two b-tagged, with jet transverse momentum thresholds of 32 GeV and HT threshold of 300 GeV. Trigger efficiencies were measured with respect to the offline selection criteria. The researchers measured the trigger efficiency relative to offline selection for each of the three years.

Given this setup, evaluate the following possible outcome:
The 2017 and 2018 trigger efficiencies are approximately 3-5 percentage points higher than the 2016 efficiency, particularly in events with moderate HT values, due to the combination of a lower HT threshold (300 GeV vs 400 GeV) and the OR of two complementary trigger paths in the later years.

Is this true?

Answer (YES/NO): NO